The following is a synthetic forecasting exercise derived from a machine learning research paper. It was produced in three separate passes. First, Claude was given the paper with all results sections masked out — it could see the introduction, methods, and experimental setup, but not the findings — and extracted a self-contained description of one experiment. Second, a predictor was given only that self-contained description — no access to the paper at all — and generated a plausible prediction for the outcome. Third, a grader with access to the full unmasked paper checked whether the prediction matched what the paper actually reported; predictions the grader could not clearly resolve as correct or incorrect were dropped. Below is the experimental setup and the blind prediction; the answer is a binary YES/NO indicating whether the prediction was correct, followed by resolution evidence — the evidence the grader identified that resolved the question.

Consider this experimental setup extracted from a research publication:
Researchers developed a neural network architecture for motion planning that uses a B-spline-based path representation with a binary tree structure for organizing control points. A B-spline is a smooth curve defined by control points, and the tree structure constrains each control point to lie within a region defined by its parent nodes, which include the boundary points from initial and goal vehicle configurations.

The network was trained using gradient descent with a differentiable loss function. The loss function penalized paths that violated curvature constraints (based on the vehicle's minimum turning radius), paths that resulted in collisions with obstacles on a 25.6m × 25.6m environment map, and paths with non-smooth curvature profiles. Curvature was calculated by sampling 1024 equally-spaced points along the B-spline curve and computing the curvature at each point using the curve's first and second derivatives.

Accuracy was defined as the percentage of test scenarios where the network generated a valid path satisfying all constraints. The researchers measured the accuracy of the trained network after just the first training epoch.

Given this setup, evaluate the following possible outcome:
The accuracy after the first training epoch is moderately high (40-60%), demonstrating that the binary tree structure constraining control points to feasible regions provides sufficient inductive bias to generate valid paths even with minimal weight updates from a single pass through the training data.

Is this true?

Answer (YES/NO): YES